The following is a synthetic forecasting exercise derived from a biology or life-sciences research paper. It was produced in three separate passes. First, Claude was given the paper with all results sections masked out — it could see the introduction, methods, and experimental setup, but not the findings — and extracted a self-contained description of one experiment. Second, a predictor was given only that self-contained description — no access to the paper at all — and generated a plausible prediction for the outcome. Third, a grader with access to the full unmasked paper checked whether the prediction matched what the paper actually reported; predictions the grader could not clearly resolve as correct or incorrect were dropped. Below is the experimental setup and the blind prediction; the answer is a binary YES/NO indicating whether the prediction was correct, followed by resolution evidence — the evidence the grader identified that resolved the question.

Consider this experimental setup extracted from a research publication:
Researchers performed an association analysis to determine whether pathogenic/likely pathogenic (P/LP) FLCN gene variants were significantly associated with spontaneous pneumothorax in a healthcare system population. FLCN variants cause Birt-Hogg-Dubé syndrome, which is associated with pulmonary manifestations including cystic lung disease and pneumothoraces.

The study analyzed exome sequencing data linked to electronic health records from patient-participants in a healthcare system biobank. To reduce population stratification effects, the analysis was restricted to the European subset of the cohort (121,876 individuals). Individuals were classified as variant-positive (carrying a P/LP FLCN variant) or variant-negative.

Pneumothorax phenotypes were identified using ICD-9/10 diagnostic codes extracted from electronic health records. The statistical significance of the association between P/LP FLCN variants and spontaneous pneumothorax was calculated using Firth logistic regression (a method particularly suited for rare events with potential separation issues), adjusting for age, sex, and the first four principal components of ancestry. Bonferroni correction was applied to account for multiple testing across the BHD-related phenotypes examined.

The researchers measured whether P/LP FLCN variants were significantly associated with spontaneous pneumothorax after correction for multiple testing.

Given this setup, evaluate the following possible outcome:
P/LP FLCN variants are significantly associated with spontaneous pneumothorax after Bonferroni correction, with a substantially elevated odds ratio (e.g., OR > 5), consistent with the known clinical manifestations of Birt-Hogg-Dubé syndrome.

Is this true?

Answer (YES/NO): YES